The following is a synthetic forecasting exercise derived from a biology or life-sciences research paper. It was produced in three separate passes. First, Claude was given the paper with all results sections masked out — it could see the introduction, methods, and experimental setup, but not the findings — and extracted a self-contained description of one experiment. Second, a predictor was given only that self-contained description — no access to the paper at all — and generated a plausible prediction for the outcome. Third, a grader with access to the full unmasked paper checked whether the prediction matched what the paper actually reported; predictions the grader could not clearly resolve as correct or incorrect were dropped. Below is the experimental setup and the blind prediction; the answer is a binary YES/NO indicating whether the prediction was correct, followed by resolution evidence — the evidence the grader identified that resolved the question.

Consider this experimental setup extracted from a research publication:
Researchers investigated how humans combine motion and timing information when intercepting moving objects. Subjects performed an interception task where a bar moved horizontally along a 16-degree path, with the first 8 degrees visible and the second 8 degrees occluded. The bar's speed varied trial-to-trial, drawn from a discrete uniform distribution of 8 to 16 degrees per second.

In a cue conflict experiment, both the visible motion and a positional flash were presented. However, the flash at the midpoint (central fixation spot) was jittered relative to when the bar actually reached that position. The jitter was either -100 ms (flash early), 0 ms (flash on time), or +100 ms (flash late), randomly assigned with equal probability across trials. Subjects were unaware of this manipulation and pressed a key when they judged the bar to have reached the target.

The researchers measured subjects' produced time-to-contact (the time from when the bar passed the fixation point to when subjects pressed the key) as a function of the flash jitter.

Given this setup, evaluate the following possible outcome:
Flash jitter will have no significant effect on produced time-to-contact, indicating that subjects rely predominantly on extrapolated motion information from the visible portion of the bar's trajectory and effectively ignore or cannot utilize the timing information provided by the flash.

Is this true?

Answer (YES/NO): NO